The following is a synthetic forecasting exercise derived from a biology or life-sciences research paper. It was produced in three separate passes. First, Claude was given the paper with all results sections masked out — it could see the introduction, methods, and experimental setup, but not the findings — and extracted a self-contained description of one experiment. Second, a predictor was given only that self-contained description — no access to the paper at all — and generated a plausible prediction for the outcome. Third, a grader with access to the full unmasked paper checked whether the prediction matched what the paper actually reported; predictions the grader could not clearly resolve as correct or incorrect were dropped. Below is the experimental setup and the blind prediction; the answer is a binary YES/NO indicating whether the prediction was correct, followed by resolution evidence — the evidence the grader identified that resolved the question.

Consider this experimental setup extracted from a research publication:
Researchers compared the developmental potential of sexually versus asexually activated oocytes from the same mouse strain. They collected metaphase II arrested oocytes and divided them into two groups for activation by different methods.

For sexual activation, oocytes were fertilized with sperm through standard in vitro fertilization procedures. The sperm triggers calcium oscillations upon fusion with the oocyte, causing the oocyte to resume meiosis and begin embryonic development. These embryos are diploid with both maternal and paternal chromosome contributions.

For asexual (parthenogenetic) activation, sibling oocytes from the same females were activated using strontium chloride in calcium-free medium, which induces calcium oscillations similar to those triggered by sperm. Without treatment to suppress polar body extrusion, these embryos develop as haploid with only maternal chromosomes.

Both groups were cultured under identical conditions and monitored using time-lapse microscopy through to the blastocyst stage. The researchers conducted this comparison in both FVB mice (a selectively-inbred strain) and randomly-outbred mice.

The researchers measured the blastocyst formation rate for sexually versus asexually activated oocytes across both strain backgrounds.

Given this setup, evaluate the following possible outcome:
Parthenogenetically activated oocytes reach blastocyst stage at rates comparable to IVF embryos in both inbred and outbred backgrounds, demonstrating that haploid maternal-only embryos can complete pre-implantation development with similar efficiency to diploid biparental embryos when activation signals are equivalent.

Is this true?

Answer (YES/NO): NO